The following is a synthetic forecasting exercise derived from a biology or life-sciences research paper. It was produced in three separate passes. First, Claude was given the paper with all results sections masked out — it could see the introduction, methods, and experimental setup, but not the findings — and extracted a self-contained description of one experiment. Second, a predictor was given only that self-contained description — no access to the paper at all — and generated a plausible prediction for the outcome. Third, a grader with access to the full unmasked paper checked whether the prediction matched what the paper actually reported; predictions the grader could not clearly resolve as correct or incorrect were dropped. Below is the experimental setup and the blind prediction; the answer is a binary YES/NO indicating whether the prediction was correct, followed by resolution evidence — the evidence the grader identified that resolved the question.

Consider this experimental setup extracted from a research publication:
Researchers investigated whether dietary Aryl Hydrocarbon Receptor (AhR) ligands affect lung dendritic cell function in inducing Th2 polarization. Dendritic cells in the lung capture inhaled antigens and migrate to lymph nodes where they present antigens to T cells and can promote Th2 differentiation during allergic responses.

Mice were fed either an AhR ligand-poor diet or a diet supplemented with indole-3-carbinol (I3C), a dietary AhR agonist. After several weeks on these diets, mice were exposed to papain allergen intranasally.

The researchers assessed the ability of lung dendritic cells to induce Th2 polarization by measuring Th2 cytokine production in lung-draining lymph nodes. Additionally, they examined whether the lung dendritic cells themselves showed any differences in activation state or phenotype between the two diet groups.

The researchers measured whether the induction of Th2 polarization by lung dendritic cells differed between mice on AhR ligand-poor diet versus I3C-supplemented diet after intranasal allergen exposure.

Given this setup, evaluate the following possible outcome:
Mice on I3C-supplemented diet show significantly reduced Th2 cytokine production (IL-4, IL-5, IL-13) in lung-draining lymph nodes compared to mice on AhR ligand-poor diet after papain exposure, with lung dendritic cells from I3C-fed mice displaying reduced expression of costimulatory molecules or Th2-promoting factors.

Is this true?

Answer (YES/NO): NO